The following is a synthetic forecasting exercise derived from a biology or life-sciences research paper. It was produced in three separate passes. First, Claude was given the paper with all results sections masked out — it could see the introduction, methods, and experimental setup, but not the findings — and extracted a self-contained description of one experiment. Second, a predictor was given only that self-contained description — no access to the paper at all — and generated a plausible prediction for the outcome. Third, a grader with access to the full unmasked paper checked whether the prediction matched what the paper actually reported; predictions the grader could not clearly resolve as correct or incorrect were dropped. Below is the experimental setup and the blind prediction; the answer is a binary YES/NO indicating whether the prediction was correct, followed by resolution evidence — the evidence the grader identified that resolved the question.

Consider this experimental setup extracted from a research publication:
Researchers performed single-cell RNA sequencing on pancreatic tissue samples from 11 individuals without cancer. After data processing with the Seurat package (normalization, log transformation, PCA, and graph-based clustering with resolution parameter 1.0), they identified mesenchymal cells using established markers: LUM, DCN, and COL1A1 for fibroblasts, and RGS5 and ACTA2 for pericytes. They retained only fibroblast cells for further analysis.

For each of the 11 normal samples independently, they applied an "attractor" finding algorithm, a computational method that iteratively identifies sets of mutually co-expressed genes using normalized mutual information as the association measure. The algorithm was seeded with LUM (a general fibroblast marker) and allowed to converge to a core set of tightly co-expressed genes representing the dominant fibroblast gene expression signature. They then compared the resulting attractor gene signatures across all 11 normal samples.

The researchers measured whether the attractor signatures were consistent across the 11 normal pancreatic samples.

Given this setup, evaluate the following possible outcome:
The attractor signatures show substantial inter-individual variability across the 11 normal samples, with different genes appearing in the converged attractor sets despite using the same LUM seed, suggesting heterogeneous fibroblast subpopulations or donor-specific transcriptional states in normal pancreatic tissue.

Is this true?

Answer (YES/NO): NO